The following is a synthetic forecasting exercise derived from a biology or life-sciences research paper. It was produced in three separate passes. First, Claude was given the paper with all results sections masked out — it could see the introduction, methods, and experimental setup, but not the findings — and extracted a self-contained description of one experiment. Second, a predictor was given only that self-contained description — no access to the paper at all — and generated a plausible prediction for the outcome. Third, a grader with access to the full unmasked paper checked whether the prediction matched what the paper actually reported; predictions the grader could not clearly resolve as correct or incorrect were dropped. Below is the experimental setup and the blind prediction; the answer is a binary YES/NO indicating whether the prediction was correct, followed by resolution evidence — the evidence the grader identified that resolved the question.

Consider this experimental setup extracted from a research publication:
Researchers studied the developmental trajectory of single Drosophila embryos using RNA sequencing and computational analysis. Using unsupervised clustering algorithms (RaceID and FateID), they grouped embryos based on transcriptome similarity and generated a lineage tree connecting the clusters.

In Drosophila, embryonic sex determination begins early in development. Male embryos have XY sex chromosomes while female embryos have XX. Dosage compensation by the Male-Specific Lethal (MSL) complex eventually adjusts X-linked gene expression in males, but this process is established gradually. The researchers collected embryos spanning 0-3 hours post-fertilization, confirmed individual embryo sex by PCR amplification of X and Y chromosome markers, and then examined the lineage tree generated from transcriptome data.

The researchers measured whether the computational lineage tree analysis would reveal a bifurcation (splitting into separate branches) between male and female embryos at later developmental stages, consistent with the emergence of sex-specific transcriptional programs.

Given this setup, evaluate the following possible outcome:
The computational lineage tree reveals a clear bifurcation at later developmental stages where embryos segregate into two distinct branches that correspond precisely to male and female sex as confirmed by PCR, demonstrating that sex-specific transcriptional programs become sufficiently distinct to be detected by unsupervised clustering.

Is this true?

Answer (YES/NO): NO